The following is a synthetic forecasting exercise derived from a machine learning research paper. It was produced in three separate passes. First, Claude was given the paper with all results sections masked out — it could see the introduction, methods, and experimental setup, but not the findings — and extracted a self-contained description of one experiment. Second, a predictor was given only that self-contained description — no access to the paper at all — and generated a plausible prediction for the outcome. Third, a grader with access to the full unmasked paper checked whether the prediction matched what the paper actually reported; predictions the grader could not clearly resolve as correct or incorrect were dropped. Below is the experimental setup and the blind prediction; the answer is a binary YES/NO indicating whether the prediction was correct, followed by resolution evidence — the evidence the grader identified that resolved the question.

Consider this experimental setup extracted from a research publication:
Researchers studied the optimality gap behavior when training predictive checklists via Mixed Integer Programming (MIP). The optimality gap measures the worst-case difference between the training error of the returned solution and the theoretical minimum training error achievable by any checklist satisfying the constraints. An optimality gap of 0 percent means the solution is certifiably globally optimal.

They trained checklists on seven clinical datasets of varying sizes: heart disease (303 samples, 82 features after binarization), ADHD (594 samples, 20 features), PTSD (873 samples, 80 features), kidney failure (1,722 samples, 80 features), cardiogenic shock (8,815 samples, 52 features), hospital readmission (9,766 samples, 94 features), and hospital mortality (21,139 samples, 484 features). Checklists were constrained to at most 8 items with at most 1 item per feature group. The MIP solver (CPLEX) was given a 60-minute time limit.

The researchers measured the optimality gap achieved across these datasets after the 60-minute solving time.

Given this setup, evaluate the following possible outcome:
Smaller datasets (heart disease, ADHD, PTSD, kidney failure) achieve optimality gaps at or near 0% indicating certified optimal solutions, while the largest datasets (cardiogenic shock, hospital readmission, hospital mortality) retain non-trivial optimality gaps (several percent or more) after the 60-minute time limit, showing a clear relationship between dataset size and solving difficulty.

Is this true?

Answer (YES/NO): NO